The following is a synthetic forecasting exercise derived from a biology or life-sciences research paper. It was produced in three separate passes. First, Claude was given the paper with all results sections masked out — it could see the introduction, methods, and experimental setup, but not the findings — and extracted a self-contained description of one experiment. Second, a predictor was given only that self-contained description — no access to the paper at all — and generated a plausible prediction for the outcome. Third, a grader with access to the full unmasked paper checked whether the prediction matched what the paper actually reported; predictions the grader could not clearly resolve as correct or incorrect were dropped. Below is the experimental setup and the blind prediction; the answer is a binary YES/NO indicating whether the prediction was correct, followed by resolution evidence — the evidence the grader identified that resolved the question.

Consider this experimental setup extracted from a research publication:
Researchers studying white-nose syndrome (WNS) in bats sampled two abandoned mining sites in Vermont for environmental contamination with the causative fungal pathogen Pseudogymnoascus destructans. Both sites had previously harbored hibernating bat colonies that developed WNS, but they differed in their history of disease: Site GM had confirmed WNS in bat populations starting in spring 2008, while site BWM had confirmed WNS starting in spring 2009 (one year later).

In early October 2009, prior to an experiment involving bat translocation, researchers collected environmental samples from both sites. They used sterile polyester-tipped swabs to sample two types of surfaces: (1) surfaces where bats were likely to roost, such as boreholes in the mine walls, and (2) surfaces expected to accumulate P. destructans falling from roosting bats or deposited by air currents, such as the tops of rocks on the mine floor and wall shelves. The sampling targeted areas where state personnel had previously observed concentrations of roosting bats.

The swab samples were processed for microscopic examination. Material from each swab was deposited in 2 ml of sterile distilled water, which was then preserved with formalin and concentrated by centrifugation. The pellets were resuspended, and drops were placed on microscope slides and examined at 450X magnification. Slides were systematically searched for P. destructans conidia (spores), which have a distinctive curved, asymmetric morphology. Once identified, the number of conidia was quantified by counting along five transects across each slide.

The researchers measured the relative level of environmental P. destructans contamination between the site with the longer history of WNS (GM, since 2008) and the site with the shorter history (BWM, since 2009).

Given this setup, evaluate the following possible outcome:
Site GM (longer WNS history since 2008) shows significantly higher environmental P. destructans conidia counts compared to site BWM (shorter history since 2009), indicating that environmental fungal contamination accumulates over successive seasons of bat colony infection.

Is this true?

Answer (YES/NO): NO